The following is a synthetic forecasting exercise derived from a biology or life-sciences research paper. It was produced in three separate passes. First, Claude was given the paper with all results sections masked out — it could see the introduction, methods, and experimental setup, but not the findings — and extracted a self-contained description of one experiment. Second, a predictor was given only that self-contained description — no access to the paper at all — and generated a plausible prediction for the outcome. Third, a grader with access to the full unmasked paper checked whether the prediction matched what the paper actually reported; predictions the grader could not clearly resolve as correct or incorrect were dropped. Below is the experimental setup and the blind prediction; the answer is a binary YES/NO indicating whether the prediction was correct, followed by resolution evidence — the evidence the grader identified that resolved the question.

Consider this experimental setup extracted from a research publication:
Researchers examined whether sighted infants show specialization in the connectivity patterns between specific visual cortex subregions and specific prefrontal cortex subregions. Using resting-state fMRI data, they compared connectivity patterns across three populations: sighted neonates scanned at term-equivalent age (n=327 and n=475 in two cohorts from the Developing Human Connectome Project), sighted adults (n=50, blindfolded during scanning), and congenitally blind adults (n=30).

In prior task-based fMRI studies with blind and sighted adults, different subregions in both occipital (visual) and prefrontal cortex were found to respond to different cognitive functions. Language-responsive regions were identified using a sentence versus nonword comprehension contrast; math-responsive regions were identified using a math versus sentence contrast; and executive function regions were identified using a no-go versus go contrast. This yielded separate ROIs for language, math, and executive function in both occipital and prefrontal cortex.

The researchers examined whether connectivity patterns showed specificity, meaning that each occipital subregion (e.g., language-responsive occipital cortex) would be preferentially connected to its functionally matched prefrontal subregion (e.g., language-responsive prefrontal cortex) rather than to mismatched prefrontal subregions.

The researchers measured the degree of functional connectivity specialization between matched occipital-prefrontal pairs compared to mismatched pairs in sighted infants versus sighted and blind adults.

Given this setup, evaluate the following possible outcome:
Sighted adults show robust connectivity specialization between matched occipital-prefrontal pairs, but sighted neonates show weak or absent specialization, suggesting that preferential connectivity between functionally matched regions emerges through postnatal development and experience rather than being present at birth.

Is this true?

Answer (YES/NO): NO